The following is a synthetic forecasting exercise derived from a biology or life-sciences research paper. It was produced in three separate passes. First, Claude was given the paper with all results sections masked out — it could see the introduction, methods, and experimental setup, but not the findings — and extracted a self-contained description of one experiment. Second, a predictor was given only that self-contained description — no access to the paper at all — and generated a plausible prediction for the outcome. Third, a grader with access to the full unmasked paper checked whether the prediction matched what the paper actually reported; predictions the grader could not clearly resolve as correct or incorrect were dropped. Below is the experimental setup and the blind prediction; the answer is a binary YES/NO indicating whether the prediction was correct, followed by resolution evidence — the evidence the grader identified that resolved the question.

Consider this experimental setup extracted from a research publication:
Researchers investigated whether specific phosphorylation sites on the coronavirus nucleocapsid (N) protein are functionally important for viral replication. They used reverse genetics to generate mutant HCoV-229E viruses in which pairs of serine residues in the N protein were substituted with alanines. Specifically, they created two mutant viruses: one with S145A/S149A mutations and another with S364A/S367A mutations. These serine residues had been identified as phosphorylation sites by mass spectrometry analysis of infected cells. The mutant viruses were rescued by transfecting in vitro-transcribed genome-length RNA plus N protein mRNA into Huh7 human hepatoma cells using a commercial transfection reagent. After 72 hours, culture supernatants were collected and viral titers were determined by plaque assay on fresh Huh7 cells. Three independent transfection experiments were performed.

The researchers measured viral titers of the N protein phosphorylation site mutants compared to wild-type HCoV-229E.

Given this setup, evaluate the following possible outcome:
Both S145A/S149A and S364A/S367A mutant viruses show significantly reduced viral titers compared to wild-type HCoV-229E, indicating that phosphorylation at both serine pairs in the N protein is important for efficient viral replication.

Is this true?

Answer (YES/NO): NO